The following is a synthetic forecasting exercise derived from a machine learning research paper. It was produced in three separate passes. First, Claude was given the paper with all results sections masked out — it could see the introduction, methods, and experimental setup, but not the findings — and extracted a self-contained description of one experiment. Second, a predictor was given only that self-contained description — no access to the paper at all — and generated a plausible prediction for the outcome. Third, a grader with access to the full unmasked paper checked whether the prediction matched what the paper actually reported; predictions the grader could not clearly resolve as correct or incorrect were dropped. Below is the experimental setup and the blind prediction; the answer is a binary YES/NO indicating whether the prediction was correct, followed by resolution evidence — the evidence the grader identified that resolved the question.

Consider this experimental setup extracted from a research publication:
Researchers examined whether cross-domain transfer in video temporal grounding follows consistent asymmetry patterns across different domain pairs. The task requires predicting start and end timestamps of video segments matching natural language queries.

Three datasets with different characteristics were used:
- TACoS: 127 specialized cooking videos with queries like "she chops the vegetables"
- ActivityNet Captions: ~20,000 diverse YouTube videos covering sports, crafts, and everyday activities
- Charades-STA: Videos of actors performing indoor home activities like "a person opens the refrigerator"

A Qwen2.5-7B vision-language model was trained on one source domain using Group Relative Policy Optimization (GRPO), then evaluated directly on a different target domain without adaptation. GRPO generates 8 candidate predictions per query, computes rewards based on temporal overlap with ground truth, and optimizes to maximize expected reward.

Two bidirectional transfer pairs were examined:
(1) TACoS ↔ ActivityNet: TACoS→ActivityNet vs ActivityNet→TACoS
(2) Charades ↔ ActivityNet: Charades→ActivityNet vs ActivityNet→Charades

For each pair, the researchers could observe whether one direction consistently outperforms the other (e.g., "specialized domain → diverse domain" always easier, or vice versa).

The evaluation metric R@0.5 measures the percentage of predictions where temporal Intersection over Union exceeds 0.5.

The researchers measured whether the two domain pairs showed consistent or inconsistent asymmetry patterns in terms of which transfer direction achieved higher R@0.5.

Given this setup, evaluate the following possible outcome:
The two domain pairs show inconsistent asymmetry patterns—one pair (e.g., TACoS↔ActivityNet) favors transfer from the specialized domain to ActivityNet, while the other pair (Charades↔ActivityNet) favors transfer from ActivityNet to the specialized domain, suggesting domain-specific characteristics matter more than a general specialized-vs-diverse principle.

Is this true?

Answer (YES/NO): YES